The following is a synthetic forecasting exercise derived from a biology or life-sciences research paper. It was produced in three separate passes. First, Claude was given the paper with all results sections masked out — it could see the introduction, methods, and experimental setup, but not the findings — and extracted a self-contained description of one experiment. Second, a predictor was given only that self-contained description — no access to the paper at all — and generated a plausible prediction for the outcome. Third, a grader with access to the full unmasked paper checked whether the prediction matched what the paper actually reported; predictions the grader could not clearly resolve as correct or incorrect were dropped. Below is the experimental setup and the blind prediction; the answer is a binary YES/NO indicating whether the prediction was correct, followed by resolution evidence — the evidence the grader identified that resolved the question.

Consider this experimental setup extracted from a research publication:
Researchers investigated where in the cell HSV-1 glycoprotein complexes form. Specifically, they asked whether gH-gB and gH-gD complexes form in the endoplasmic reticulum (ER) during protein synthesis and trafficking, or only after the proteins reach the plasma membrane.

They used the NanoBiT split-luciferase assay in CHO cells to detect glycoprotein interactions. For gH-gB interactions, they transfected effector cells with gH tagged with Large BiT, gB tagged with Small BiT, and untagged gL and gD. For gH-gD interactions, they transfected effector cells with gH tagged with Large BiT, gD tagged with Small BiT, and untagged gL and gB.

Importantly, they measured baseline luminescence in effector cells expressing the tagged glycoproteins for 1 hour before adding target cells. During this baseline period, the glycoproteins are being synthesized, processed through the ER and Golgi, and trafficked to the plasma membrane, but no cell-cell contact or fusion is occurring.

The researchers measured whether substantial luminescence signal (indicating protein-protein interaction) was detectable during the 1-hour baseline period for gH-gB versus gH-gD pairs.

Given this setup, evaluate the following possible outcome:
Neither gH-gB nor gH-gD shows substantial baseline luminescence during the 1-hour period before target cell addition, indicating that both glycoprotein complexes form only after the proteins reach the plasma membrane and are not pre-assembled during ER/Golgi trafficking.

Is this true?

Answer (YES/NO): NO